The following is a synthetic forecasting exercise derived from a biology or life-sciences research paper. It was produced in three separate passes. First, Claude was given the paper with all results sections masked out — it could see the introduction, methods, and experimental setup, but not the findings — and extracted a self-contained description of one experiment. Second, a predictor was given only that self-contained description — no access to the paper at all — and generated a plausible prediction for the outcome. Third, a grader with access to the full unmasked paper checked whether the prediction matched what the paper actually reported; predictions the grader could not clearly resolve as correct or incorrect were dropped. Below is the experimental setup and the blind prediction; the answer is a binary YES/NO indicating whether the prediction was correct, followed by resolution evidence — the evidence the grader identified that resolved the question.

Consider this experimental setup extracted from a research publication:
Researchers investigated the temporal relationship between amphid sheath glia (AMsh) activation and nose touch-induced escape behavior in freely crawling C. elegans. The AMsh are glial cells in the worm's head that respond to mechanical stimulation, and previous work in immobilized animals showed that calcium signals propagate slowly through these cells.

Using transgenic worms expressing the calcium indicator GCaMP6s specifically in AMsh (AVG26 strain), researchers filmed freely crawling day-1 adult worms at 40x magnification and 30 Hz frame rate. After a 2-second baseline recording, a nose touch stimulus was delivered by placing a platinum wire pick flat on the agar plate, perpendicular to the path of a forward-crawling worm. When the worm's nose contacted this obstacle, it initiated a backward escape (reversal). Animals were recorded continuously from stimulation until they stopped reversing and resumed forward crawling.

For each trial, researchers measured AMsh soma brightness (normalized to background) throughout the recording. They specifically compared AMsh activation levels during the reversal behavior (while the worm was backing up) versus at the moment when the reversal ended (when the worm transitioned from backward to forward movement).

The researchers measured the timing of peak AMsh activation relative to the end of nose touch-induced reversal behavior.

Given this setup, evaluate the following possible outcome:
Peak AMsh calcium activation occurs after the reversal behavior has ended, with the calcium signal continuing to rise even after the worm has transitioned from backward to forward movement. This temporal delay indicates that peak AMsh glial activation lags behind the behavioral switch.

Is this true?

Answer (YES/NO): NO